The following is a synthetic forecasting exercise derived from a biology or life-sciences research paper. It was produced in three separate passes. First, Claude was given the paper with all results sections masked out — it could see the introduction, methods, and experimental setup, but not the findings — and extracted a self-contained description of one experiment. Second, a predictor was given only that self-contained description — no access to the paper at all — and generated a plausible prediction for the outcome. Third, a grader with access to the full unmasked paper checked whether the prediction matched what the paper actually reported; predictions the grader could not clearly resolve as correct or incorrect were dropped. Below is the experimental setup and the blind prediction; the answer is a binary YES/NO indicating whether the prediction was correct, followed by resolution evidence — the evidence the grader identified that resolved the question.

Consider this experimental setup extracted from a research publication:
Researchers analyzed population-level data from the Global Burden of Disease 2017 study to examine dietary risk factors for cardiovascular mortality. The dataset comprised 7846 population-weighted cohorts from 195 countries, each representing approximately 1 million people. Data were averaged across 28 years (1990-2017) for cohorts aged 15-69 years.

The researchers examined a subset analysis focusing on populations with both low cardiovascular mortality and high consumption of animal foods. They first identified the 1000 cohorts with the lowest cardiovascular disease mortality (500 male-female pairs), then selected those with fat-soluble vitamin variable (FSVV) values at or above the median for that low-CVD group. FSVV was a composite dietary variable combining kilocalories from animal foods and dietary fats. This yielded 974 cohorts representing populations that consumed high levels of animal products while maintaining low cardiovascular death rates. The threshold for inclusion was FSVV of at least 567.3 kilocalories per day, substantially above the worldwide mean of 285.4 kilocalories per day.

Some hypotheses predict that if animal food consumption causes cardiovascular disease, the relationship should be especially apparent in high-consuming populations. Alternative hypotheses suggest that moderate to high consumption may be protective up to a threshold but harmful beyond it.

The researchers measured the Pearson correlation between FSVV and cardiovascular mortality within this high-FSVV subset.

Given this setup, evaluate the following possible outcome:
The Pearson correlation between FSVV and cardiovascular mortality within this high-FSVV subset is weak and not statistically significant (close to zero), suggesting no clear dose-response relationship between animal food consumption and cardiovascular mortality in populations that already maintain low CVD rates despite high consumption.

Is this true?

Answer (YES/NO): NO